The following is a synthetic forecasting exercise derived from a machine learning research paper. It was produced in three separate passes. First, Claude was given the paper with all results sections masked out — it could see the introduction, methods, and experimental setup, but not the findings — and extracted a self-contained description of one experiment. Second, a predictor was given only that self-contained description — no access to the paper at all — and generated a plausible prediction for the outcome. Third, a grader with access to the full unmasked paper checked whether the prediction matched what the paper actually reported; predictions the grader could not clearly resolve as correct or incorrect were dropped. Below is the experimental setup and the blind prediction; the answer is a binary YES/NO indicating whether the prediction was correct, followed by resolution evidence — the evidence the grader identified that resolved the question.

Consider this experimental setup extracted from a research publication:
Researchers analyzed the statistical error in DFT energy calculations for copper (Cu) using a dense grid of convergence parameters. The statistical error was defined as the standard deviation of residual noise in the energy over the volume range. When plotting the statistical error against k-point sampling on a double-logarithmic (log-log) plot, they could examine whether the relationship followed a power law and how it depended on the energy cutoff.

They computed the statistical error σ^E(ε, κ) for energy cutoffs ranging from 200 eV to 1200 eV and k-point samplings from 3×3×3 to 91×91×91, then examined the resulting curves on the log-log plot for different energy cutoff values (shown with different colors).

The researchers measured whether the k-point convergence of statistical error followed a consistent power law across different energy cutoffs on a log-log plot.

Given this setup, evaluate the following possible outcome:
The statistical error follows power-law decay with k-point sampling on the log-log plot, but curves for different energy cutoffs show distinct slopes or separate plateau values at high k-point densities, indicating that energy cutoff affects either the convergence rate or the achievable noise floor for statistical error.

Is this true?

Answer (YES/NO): NO